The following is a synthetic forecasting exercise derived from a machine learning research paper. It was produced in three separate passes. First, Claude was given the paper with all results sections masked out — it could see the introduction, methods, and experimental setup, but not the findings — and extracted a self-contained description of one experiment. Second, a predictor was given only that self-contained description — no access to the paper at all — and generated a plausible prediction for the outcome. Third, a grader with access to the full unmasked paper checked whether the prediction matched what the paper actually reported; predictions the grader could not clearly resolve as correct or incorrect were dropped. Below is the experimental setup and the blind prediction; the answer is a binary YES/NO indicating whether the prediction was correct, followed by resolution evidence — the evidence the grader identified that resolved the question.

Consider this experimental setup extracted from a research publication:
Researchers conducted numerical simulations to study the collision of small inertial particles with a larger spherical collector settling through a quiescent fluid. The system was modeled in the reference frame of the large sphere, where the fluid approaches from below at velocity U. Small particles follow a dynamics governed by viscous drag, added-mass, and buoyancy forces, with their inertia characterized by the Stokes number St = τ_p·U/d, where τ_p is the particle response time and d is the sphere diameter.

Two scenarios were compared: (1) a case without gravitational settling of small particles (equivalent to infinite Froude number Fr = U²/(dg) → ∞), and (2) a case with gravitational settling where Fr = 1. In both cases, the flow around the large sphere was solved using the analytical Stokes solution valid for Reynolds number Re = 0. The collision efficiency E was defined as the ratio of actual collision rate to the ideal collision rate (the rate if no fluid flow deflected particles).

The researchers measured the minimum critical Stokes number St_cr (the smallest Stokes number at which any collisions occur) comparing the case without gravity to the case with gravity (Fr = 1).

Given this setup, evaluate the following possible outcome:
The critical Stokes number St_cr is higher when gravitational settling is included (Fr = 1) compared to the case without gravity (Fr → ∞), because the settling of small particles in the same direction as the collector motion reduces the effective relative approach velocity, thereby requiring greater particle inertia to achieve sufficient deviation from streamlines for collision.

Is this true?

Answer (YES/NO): YES